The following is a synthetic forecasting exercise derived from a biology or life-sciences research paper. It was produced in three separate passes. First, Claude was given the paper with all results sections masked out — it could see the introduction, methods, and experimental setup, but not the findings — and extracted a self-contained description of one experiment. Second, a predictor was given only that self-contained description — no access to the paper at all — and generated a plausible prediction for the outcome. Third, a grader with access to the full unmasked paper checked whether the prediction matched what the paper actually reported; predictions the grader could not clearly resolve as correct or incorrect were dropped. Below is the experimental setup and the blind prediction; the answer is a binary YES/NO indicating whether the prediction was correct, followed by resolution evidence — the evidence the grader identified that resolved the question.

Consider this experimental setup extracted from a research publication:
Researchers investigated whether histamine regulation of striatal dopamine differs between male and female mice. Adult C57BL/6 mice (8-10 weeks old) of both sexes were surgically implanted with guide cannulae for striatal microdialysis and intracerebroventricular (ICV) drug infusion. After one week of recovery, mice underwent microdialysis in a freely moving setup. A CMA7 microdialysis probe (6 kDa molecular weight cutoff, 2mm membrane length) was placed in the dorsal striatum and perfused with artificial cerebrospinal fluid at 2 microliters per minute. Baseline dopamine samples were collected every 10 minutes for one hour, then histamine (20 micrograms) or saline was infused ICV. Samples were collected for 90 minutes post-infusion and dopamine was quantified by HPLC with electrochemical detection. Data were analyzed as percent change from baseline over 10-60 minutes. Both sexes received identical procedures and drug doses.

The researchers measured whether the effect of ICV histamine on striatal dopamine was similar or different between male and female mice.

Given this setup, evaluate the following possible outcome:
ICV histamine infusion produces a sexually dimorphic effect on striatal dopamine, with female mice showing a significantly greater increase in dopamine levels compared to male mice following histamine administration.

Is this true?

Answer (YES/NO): NO